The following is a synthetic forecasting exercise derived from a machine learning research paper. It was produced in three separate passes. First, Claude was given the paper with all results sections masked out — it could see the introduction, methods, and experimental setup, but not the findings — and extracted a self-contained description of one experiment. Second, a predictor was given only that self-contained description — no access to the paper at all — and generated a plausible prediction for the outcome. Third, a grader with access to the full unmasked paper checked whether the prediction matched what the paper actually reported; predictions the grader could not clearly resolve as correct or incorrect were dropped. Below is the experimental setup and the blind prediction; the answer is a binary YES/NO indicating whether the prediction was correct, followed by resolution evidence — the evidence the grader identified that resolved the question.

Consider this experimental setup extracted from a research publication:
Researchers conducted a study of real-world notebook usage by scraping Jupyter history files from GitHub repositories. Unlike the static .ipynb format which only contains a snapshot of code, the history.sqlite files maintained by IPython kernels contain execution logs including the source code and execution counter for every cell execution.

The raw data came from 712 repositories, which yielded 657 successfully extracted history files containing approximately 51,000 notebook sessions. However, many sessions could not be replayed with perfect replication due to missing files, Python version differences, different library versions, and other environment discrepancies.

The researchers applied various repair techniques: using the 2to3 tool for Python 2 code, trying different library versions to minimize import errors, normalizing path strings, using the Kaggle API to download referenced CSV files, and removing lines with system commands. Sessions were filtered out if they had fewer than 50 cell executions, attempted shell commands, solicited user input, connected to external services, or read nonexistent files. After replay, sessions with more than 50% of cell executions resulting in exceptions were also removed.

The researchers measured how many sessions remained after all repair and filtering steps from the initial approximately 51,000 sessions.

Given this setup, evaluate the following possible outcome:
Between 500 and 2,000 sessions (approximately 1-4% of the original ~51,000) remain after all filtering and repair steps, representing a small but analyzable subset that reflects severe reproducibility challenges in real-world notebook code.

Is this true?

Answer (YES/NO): YES